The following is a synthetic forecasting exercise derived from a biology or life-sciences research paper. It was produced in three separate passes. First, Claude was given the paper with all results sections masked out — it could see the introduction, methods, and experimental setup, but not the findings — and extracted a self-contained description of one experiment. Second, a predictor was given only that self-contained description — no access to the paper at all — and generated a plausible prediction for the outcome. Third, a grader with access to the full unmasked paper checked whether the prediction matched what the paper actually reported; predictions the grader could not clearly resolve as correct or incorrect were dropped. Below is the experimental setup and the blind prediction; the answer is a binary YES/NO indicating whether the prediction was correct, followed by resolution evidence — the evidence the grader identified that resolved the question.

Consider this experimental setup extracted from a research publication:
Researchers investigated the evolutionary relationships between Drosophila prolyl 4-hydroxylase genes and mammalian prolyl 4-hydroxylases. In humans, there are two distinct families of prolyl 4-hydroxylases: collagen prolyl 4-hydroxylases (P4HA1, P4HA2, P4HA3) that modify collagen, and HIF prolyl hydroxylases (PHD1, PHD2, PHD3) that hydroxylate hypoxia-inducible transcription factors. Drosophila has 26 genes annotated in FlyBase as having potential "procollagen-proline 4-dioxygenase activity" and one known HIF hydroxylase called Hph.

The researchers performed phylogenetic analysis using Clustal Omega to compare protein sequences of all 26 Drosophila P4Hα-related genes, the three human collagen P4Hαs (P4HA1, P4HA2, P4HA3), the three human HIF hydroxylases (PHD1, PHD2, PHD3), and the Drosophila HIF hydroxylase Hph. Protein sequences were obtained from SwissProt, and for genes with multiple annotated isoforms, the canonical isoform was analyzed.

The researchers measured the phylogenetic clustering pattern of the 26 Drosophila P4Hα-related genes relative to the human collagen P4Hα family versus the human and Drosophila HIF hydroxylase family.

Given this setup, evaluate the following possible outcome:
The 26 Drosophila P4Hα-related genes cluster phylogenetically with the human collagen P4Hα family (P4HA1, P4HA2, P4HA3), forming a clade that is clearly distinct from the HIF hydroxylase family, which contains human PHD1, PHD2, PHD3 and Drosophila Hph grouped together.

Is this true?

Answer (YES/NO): NO